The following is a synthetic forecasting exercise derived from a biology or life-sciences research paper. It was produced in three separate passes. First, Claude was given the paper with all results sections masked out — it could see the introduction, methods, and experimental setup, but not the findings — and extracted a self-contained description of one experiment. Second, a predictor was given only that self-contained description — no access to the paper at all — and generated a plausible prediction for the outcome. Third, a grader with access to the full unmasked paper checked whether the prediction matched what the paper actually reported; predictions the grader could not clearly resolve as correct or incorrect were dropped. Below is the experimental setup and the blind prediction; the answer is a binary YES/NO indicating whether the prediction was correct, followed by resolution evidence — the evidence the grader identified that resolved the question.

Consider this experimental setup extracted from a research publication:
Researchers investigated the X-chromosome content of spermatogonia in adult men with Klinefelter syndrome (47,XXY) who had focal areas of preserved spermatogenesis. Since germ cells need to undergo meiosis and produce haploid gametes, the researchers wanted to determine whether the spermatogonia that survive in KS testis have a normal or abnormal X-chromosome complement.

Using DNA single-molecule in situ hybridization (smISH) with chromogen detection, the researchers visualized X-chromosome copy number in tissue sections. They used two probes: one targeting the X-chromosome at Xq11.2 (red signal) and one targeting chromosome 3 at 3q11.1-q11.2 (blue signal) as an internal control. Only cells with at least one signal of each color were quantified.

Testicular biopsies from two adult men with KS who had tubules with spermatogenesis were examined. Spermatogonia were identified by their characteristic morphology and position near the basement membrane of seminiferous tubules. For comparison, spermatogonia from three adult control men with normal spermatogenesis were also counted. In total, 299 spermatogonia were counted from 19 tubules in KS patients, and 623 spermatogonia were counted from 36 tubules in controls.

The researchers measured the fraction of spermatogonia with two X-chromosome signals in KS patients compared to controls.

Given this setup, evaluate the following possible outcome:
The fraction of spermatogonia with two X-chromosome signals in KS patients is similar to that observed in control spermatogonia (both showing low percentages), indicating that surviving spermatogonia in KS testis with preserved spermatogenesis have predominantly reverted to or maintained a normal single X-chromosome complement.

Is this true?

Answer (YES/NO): YES